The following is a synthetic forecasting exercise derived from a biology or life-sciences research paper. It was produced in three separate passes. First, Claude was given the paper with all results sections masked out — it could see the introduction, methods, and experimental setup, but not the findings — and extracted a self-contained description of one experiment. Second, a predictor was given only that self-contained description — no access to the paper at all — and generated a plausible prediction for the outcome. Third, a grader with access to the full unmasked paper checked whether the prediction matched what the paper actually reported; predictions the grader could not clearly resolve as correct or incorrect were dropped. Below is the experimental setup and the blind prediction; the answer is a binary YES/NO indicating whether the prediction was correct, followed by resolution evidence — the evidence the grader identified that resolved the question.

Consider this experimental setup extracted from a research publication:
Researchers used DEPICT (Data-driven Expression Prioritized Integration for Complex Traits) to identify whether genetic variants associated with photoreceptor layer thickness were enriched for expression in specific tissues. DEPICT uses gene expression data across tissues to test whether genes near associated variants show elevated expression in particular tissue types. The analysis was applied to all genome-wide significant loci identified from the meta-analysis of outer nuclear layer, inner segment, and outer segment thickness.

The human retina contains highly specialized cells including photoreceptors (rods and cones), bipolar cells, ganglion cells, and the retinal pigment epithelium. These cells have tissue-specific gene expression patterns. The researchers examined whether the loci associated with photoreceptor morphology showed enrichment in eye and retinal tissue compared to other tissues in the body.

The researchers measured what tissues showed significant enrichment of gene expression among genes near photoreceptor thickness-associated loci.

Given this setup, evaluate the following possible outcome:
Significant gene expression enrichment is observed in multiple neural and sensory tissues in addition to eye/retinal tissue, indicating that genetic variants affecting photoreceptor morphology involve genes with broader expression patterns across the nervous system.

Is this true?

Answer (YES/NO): NO